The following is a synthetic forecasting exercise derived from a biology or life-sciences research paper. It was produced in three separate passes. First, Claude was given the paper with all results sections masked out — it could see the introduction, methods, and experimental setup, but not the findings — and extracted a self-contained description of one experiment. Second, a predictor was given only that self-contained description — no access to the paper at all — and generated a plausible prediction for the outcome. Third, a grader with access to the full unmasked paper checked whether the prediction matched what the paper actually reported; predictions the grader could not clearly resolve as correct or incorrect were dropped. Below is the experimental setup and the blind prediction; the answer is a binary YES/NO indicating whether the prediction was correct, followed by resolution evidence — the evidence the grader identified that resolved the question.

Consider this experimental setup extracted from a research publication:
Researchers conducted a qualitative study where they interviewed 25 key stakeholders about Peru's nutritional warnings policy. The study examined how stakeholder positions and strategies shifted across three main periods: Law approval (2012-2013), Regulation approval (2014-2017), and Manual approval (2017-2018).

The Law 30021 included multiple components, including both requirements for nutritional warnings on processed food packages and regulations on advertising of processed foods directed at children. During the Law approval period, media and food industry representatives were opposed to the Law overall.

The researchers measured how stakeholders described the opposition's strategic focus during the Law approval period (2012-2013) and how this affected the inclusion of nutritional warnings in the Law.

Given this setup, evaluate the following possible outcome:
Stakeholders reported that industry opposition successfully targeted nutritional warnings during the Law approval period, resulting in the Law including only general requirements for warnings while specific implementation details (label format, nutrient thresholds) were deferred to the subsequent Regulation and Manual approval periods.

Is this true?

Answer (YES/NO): NO